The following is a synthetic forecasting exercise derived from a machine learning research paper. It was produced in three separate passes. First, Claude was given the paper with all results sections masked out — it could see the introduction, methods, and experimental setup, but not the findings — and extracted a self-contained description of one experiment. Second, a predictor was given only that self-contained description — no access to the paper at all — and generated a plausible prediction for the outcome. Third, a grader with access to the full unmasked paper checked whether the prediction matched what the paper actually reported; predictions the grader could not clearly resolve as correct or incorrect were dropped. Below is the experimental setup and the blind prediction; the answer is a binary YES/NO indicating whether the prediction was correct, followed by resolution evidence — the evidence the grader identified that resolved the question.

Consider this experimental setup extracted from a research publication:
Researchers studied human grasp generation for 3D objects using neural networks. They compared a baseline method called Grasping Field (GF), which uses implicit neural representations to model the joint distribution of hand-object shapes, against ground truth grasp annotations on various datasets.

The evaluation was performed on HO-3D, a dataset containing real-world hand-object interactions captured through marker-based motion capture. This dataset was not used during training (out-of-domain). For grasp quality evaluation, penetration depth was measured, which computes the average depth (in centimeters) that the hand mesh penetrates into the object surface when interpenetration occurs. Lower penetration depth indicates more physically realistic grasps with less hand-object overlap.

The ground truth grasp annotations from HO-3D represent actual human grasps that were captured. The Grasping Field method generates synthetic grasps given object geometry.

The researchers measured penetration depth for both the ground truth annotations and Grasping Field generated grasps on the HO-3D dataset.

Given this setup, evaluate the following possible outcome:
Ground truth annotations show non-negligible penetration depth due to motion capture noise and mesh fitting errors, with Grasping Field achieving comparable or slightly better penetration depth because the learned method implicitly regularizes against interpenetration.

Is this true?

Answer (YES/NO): NO